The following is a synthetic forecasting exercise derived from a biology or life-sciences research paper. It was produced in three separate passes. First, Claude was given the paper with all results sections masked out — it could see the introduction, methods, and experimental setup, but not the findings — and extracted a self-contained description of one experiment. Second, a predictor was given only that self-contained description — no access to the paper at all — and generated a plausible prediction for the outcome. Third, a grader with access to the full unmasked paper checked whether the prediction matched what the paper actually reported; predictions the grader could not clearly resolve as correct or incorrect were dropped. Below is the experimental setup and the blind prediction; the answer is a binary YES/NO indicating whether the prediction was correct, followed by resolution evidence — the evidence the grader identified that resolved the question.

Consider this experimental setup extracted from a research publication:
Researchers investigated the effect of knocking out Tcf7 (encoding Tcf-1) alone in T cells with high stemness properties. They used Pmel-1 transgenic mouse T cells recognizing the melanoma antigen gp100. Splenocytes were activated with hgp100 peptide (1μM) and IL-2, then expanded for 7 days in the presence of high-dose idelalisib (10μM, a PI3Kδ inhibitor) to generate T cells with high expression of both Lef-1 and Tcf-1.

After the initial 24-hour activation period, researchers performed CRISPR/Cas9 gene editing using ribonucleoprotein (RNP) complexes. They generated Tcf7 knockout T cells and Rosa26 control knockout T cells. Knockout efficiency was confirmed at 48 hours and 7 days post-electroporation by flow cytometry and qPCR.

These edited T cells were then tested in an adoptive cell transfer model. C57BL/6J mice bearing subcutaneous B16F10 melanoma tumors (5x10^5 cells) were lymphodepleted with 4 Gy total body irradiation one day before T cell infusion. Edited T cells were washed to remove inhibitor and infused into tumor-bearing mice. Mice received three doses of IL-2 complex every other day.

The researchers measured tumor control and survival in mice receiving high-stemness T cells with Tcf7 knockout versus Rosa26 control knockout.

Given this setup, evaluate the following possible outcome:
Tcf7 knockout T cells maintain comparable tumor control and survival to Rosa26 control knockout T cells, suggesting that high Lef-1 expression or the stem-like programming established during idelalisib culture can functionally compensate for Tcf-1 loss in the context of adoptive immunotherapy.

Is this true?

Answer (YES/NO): NO